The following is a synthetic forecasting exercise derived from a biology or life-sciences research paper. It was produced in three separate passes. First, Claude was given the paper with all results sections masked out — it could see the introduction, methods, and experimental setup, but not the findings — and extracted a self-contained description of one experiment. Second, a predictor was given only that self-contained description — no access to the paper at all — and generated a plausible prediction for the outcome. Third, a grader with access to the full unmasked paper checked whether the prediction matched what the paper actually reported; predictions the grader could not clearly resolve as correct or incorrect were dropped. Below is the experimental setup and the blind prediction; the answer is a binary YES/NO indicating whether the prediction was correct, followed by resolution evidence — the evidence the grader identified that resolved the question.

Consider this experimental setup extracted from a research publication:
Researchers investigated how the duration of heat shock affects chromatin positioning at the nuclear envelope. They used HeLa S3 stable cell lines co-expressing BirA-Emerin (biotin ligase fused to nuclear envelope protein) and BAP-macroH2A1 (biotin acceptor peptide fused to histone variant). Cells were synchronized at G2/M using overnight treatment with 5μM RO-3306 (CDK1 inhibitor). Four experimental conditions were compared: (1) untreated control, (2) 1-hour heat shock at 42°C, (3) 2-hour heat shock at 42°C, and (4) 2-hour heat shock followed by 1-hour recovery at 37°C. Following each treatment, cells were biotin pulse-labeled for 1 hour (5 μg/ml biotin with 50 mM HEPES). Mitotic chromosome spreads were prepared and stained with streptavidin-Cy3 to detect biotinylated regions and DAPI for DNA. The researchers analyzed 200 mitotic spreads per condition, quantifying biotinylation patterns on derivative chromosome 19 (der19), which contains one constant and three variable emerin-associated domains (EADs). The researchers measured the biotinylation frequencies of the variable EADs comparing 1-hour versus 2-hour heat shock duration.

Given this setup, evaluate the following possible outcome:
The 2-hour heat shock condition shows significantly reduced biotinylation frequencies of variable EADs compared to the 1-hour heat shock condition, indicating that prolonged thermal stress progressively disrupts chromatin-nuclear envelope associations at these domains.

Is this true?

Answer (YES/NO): YES